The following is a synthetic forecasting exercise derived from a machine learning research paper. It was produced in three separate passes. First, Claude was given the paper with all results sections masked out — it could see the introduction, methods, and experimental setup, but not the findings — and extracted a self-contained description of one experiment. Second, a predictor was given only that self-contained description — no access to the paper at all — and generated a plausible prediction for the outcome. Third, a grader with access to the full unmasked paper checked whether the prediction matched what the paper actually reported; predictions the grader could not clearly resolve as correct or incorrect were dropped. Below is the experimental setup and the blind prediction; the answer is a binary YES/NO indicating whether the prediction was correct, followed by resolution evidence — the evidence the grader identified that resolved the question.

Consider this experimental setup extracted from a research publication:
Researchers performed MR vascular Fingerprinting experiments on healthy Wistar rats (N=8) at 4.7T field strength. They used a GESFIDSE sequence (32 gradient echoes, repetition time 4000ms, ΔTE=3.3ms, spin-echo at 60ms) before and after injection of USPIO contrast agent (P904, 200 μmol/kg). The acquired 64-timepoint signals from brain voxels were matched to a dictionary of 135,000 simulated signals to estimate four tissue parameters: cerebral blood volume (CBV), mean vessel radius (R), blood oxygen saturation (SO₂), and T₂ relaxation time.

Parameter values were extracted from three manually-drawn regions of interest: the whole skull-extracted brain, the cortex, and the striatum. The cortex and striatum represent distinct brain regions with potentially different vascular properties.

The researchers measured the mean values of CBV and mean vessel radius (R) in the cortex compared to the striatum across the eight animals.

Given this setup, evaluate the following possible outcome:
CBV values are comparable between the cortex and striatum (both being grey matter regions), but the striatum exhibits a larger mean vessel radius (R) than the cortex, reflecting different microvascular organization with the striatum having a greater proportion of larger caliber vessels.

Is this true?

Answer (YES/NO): NO